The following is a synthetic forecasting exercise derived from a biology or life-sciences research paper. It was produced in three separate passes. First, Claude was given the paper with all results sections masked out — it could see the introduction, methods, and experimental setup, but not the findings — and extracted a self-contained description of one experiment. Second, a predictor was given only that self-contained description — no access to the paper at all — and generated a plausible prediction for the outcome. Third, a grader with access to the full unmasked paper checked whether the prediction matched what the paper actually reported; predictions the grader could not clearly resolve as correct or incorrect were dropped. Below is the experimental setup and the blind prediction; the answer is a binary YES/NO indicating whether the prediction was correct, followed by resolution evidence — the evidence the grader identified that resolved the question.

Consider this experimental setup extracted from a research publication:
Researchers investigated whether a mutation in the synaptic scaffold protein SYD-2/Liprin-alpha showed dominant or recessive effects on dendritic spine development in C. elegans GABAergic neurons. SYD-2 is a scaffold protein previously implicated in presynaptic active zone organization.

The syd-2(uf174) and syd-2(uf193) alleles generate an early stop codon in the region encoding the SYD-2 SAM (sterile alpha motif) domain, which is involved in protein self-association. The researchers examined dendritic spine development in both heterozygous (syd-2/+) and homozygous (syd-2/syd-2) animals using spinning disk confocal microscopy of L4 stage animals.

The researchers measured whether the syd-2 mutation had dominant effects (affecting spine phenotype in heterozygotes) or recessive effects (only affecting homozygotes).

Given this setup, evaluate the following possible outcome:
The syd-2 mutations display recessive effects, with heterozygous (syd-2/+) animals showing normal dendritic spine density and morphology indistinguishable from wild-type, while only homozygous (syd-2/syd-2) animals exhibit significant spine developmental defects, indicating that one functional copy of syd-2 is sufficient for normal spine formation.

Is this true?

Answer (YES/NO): NO